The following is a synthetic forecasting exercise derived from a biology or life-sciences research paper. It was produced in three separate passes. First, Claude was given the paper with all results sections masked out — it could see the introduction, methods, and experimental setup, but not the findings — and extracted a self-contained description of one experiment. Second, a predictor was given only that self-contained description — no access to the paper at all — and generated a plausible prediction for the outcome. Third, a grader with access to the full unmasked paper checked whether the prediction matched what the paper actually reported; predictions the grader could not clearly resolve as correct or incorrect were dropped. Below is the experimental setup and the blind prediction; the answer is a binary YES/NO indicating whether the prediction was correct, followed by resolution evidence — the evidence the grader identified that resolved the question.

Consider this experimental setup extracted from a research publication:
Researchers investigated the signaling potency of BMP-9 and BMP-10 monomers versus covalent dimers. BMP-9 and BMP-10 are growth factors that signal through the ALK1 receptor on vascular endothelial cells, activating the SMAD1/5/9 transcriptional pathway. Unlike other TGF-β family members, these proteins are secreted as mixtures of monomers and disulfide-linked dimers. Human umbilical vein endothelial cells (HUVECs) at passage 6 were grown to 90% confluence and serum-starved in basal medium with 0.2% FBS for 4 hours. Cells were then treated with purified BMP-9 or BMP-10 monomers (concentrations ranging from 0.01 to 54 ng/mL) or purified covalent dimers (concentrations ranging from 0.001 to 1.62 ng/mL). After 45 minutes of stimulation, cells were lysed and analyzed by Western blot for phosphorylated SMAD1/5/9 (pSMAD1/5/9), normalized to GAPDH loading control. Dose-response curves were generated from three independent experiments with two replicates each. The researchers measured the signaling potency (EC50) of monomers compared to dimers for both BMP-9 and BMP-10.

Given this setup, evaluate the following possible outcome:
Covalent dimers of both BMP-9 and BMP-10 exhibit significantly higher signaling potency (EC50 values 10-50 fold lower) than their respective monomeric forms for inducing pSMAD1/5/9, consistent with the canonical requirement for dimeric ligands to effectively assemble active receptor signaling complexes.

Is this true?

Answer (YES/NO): YES